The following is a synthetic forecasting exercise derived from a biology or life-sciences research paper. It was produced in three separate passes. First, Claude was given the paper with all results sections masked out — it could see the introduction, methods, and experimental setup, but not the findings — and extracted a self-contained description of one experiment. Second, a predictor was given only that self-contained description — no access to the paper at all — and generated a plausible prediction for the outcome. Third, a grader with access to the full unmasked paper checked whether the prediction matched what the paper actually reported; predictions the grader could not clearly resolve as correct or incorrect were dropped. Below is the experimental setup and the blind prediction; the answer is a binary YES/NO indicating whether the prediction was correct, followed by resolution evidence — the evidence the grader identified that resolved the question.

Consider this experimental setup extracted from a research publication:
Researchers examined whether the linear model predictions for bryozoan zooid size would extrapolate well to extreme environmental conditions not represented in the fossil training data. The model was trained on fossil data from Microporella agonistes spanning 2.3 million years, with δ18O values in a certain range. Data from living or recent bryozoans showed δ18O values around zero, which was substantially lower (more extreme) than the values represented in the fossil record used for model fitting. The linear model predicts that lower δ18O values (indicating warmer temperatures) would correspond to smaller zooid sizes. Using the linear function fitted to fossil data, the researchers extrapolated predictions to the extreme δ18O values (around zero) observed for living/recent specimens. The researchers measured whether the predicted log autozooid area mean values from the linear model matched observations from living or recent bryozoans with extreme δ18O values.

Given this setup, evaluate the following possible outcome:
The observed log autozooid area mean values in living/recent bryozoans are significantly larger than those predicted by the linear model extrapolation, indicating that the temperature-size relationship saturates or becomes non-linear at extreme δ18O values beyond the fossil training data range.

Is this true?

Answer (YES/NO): YES